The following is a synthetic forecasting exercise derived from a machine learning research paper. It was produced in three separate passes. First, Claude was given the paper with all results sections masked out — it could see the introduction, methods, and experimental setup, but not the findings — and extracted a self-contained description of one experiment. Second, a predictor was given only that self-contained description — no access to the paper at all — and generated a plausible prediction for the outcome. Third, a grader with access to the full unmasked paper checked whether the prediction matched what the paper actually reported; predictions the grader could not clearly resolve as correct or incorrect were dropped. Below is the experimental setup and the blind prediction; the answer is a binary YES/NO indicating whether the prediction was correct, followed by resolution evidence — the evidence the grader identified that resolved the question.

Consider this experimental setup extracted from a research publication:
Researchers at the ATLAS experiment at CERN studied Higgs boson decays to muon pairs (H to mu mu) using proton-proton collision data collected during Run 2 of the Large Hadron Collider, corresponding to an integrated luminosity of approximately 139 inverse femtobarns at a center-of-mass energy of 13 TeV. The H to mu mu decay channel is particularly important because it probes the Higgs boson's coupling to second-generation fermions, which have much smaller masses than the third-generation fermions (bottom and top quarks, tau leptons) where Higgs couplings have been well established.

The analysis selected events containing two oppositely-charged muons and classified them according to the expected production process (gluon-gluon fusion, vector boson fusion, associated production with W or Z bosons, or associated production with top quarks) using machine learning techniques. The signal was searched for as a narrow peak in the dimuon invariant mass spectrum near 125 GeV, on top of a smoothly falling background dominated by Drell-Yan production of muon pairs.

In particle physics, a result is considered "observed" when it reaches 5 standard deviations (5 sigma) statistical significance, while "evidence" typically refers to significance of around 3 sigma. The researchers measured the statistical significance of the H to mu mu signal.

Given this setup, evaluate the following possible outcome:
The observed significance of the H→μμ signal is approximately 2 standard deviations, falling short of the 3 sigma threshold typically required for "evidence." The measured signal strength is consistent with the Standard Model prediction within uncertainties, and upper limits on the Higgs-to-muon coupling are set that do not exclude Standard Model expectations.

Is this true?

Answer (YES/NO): YES